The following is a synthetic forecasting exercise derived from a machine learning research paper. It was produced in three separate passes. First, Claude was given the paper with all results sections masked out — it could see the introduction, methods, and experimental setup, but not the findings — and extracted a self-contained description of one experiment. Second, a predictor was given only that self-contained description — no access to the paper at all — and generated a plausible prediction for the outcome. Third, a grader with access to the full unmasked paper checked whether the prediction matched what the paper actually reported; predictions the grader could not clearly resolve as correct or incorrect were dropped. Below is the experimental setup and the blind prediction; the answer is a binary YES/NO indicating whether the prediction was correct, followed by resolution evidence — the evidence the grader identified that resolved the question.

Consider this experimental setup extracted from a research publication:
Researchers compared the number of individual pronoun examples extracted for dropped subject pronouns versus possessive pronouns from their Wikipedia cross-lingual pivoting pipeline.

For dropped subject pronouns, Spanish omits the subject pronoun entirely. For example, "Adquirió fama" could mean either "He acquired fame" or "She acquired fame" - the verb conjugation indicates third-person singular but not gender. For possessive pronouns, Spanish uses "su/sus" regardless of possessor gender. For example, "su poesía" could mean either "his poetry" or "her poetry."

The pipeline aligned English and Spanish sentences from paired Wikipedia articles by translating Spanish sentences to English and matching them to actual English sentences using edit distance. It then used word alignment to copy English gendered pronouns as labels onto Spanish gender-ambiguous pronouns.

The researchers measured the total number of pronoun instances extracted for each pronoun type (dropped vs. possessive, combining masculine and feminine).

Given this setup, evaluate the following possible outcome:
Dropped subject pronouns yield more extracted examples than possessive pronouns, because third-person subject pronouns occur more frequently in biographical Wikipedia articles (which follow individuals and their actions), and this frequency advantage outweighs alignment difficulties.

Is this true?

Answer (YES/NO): NO